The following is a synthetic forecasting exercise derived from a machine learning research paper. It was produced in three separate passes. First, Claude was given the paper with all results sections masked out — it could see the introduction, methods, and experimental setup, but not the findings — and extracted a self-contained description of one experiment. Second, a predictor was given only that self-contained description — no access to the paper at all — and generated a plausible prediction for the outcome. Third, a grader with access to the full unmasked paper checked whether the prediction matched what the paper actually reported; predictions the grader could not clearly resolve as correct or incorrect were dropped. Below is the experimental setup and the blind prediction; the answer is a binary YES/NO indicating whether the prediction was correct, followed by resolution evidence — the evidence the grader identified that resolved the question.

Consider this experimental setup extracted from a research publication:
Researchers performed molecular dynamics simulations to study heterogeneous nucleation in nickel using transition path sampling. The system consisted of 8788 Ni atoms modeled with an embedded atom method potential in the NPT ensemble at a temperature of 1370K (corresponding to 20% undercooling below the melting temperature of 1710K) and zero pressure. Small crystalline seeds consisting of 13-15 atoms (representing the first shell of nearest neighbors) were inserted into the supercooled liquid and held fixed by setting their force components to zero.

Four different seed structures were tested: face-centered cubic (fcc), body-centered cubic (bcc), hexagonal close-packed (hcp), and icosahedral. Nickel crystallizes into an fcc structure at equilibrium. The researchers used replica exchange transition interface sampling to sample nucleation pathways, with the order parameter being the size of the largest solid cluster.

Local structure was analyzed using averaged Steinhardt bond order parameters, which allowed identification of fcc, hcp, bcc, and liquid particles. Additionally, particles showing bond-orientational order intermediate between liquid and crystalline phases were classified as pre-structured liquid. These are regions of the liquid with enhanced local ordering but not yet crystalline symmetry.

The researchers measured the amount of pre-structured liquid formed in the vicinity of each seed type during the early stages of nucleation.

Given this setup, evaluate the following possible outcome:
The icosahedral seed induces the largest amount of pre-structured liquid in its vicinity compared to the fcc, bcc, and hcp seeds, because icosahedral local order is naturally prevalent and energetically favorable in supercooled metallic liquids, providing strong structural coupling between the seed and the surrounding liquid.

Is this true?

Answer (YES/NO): NO